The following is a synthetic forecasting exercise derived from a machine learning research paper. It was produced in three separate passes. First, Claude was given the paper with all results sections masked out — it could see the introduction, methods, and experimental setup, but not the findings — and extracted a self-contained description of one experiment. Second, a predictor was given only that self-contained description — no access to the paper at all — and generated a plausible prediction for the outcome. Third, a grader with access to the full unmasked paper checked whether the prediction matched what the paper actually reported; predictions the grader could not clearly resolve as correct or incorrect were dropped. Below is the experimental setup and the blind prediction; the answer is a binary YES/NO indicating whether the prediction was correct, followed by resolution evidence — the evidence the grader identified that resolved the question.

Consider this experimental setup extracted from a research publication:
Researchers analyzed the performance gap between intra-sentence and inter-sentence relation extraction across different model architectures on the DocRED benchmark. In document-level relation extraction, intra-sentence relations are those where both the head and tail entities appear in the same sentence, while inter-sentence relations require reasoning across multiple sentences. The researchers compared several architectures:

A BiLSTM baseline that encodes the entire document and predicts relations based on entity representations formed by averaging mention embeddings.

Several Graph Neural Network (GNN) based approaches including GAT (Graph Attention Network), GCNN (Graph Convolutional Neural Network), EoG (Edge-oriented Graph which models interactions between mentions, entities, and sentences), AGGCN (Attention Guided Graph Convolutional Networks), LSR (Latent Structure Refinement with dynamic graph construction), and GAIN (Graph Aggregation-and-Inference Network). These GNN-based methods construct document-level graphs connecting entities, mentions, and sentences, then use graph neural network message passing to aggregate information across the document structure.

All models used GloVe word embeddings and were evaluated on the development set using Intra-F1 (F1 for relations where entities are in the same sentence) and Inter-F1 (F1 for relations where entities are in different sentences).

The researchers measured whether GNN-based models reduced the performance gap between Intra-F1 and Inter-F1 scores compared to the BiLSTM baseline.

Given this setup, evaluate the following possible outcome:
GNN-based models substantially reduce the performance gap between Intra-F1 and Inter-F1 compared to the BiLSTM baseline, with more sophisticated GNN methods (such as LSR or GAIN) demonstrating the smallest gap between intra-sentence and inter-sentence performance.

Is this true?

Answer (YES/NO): NO